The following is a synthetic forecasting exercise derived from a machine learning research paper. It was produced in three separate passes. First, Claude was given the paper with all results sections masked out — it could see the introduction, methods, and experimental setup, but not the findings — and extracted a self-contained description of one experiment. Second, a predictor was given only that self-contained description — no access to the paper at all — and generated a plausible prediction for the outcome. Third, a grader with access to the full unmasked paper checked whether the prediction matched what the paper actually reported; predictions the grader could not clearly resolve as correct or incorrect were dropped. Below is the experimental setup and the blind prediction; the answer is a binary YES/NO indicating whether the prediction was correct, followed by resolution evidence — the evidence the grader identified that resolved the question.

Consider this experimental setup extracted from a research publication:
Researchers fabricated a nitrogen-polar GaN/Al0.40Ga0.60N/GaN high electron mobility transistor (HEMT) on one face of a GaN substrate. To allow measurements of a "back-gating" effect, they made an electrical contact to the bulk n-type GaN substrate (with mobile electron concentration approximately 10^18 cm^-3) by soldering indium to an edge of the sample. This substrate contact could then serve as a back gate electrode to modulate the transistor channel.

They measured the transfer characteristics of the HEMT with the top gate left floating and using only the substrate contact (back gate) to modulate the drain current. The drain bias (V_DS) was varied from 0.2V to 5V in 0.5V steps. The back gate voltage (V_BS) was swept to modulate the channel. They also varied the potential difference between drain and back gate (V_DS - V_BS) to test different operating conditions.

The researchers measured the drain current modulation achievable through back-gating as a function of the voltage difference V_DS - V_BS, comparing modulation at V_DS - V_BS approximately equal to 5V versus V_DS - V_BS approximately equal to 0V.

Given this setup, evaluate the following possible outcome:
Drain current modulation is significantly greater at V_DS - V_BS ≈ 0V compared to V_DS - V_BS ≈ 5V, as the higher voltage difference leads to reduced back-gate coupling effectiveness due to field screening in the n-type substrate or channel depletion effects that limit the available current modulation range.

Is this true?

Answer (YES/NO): YES